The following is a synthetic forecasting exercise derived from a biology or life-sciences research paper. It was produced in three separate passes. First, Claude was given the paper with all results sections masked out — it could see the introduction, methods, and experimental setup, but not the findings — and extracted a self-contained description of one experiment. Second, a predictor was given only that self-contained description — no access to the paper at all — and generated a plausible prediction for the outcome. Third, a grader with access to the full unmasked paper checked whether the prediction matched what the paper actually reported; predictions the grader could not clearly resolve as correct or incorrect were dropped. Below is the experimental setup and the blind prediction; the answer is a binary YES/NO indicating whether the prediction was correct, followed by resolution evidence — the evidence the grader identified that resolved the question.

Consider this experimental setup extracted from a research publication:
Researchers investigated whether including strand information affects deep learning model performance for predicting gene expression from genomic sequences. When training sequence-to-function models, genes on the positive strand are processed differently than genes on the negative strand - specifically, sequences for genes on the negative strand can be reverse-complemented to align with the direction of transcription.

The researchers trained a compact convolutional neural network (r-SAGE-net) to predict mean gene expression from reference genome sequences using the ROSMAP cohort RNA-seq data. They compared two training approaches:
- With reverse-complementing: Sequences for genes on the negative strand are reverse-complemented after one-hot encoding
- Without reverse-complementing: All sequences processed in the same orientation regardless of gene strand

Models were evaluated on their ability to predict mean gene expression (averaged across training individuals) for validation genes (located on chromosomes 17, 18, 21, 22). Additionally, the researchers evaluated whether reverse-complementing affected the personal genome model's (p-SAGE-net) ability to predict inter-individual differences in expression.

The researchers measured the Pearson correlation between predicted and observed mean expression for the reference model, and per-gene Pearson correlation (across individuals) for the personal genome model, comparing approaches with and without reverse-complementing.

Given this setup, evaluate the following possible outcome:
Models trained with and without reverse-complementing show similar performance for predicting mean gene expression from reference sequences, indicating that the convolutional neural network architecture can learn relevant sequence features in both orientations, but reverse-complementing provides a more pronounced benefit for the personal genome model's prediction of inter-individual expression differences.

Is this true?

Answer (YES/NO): NO